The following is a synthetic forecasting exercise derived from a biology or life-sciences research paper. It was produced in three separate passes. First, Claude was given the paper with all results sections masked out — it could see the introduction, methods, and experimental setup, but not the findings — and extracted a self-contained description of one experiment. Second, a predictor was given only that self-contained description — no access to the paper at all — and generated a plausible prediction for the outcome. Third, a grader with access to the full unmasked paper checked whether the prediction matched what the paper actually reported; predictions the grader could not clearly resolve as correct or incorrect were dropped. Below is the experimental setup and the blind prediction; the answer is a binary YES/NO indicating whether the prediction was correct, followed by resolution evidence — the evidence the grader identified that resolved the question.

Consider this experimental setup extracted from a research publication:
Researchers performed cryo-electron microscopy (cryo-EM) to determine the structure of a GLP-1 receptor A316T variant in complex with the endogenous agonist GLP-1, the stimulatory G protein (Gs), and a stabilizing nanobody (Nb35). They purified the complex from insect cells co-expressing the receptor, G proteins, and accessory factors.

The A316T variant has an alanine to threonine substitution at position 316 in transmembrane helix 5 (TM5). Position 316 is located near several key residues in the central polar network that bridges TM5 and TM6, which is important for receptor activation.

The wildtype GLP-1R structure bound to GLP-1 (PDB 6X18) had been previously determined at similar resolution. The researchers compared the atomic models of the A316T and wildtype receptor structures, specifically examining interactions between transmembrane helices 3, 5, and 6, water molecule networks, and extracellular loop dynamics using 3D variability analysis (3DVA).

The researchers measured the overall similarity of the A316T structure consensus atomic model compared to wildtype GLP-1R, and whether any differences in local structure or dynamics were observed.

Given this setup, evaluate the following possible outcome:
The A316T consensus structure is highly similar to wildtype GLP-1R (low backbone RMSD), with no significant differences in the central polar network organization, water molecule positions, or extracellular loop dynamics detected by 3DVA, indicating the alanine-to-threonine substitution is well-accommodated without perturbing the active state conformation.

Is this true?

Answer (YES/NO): NO